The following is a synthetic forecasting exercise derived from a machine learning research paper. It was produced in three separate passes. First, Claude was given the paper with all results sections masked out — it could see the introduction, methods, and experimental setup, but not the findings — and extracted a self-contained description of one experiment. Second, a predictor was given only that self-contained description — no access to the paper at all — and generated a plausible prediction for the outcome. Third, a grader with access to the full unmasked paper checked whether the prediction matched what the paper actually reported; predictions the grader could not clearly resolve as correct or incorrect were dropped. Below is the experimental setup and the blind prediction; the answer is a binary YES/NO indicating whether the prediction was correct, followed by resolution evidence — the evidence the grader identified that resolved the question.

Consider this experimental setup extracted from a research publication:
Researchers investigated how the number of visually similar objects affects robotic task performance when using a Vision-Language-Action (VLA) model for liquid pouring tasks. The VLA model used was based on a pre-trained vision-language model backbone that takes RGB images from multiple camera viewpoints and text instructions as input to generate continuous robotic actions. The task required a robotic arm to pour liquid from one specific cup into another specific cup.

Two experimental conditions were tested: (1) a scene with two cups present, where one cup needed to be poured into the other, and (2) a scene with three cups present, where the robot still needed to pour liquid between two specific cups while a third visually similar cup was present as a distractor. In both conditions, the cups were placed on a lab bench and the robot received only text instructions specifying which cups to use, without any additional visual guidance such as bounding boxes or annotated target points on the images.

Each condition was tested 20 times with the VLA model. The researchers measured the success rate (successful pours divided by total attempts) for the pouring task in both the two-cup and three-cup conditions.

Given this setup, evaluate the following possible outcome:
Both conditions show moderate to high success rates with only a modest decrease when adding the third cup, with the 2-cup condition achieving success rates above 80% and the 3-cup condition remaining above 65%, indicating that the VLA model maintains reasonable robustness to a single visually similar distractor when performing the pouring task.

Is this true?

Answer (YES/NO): NO